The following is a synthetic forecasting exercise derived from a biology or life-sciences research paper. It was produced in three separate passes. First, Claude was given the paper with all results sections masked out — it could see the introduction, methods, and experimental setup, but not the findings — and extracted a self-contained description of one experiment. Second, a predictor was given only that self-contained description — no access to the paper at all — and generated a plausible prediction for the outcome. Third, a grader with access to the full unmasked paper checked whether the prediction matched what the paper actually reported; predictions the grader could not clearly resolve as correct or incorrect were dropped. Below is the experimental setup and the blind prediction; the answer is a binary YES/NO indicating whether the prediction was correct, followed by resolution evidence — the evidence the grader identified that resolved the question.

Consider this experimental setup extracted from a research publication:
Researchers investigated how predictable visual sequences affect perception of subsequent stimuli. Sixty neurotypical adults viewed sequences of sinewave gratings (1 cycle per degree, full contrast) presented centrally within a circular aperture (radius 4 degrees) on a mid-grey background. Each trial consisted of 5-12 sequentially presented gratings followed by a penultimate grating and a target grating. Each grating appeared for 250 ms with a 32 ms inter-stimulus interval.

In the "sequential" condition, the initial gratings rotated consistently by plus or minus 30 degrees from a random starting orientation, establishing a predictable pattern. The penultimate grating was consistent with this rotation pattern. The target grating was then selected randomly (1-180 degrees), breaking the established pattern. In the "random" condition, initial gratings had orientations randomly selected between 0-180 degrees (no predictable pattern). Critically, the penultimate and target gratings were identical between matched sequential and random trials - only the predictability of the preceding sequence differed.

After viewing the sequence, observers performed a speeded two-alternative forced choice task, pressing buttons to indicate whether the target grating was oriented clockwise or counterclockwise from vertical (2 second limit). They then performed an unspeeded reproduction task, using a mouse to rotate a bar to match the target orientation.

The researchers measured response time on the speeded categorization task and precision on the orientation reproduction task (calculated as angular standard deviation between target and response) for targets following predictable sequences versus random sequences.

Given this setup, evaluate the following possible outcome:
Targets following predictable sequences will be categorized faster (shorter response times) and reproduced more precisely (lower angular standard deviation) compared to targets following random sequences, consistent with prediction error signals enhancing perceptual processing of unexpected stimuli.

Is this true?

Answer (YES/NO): YES